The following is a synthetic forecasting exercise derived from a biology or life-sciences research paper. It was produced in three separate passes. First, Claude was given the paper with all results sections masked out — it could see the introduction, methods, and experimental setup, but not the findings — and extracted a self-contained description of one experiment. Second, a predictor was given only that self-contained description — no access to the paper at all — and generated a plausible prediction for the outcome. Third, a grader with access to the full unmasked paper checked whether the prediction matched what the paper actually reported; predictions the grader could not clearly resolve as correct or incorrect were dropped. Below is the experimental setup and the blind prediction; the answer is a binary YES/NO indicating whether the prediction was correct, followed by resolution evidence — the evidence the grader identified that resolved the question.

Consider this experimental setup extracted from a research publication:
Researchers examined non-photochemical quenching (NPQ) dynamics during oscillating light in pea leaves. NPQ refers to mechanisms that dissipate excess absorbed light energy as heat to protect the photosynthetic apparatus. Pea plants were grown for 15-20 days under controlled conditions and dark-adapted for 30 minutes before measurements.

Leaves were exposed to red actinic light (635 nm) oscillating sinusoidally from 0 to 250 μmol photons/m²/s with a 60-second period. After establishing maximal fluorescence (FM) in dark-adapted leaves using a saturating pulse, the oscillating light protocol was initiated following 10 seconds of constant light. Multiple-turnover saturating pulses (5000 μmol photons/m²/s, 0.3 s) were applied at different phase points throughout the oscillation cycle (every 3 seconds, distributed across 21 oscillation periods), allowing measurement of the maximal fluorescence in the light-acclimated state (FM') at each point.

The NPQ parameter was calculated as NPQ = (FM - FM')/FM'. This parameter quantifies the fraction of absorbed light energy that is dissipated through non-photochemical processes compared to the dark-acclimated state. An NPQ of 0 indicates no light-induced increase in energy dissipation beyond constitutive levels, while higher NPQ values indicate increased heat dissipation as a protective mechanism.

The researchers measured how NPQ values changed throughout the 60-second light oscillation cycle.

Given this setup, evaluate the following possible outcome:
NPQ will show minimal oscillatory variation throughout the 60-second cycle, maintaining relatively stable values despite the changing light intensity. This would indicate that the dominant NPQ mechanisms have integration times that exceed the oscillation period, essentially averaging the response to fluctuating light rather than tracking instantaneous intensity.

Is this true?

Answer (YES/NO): NO